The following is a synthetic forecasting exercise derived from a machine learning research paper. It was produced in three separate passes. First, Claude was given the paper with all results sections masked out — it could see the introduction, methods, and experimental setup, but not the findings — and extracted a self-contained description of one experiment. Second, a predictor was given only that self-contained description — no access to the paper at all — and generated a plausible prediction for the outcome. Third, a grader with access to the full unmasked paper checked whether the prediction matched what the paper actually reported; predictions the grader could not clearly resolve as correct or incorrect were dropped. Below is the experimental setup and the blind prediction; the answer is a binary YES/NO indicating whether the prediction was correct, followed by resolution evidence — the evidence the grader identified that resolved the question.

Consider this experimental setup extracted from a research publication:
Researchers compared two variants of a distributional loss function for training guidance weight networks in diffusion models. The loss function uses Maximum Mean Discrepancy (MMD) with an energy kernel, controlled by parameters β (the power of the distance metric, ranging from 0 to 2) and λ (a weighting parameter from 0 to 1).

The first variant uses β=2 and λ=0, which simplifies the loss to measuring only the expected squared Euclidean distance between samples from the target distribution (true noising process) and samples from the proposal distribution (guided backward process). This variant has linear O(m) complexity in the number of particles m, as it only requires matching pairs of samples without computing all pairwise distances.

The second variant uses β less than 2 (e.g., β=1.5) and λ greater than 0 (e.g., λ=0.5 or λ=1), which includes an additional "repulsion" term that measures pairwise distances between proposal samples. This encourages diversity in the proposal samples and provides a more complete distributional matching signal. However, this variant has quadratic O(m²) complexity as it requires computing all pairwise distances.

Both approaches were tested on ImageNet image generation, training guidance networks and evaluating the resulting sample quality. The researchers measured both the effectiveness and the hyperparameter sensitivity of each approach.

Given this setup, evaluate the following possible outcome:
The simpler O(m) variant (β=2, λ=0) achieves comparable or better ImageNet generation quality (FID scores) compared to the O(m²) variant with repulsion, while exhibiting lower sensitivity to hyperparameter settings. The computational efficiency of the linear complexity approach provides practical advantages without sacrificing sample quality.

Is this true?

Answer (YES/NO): NO